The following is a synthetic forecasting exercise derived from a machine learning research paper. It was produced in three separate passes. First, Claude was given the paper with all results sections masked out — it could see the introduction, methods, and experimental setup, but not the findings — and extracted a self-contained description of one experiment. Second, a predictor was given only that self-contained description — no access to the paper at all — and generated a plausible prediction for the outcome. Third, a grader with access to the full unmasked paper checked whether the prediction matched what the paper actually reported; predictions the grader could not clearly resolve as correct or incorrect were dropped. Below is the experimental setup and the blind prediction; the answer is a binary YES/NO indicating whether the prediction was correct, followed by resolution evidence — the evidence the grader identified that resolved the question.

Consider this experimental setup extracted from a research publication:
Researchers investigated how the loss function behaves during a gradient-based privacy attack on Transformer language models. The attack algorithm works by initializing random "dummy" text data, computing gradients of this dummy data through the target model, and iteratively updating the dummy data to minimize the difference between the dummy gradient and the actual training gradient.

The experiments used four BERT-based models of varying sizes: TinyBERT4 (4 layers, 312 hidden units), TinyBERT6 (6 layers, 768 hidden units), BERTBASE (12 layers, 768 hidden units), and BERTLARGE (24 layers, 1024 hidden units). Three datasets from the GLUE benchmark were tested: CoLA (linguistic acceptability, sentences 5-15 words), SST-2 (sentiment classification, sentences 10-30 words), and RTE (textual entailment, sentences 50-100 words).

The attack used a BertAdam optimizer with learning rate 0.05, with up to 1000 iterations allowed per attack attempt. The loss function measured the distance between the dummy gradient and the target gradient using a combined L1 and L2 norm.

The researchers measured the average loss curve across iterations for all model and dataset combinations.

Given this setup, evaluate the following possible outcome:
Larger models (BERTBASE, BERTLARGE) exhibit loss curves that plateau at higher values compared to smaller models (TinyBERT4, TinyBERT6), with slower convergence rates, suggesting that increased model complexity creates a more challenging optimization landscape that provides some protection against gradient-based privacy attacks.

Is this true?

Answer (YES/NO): NO